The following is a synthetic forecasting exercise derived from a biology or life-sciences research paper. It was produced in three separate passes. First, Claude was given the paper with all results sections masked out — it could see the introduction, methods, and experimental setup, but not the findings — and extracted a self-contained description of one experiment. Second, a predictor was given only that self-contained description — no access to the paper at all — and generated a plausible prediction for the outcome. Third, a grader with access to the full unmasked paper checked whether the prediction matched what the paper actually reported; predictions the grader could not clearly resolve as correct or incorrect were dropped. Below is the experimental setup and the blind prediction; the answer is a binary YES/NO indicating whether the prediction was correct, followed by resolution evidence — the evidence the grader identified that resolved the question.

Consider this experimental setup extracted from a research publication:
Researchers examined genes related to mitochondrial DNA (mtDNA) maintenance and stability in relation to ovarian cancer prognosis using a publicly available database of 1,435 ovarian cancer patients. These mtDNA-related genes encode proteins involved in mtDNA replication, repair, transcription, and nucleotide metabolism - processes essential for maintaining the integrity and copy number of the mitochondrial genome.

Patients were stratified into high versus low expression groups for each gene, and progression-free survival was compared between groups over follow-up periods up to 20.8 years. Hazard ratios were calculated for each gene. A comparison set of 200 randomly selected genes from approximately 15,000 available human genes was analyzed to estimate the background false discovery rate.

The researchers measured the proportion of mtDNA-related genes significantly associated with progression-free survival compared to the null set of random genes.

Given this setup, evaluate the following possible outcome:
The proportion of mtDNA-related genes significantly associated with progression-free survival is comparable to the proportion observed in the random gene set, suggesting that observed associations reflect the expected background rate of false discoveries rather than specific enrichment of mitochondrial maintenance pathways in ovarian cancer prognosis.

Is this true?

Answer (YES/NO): NO